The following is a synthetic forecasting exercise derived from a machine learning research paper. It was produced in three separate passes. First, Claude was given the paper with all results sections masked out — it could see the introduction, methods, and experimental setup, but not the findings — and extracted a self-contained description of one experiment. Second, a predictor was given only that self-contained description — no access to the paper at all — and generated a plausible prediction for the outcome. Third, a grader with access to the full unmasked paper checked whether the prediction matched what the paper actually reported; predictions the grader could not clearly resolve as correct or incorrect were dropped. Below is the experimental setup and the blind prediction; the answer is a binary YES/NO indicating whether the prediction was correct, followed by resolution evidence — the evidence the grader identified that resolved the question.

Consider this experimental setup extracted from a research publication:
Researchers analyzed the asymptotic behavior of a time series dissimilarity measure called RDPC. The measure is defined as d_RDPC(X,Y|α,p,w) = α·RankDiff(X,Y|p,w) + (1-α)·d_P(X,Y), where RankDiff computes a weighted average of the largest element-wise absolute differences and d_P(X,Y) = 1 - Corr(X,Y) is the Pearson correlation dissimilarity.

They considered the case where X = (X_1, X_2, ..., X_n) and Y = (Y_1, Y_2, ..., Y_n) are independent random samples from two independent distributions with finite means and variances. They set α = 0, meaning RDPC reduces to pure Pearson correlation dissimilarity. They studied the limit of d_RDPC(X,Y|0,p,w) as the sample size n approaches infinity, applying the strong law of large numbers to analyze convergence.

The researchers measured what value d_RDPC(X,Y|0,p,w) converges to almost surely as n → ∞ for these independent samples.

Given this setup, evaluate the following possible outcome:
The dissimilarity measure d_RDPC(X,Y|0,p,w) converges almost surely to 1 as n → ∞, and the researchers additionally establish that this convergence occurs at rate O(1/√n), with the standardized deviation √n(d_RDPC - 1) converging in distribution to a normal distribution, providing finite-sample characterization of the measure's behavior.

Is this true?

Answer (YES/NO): NO